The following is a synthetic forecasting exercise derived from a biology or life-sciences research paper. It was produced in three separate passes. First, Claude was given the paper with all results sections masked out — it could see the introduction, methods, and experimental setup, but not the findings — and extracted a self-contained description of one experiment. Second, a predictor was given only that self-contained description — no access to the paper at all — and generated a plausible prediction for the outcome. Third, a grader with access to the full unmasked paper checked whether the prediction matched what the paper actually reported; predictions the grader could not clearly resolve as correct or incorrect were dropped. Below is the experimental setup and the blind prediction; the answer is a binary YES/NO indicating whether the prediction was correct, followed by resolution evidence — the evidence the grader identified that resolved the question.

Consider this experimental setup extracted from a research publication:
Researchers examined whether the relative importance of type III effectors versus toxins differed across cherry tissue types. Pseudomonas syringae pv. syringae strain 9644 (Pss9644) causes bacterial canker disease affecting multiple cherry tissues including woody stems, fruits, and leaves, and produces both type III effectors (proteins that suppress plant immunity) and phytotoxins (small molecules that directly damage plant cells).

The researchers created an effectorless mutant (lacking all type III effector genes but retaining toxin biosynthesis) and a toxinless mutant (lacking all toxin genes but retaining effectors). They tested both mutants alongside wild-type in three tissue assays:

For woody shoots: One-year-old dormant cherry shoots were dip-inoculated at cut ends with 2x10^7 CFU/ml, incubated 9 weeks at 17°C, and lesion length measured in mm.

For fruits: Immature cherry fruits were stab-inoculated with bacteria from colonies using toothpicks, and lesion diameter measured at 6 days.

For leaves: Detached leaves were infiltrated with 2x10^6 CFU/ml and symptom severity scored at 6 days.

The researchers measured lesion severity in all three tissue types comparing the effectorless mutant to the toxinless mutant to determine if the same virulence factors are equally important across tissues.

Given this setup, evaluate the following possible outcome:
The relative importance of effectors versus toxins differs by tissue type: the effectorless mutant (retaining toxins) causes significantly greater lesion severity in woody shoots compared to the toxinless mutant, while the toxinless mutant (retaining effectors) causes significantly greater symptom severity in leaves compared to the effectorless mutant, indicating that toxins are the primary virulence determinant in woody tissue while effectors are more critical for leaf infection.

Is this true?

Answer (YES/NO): NO